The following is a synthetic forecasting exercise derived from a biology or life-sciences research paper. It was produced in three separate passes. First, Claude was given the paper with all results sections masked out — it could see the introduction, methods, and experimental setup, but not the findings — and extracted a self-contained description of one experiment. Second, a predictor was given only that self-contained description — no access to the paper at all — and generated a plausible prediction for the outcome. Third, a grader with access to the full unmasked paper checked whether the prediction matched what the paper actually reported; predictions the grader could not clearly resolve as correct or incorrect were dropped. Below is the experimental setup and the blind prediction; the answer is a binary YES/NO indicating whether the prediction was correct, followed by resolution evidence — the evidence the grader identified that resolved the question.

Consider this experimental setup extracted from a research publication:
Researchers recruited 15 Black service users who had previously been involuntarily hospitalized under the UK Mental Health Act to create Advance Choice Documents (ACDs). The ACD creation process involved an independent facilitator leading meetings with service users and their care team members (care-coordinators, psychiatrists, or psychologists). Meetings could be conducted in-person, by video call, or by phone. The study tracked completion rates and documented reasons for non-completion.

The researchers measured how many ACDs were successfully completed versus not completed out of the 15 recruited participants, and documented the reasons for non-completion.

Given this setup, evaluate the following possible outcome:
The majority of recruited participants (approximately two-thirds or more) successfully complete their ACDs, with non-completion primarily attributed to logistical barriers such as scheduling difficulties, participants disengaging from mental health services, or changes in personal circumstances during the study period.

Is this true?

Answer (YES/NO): NO